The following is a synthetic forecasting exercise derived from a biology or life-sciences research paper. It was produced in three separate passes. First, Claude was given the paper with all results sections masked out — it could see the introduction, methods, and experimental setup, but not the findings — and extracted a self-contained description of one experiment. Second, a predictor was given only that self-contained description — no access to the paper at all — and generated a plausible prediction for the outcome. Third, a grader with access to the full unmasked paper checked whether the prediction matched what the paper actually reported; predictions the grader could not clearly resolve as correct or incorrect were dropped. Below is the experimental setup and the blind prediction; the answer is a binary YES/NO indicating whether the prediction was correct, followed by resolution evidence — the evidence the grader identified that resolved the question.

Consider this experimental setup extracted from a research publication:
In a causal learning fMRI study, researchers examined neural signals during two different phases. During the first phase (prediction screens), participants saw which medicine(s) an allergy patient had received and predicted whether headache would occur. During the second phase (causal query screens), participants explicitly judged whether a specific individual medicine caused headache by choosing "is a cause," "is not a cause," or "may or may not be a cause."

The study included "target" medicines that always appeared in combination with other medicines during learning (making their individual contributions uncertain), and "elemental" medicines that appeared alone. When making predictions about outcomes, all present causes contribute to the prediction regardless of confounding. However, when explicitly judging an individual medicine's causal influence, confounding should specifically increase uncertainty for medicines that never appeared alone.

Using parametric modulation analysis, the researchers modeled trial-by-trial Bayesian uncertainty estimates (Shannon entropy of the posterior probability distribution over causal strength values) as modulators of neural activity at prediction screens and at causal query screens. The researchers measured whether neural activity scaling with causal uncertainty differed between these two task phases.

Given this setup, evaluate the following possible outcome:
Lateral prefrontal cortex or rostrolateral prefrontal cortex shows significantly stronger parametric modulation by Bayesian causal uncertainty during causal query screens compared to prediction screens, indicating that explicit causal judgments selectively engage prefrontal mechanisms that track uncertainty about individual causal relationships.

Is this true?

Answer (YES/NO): YES